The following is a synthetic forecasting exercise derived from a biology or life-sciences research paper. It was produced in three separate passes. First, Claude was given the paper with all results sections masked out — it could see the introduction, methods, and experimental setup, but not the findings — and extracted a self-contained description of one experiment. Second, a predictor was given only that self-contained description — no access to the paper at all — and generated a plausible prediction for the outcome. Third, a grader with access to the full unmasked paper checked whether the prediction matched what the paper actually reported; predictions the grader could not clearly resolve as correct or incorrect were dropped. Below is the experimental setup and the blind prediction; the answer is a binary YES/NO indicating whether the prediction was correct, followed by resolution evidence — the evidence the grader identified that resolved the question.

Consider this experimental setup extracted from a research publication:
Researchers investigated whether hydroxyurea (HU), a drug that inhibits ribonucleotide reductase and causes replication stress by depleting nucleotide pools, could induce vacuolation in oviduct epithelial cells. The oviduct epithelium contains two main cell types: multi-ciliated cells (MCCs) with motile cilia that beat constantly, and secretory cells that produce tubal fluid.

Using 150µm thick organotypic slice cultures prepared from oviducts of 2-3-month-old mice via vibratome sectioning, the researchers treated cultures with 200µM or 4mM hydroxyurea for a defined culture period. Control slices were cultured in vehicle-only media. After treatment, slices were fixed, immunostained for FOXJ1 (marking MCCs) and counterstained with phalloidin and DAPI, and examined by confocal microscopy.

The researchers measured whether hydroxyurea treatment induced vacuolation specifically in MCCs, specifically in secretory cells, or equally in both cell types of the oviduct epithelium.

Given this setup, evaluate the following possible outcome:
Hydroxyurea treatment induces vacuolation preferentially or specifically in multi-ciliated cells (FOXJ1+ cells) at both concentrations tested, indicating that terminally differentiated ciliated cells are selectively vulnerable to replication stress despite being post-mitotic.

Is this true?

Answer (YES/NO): NO